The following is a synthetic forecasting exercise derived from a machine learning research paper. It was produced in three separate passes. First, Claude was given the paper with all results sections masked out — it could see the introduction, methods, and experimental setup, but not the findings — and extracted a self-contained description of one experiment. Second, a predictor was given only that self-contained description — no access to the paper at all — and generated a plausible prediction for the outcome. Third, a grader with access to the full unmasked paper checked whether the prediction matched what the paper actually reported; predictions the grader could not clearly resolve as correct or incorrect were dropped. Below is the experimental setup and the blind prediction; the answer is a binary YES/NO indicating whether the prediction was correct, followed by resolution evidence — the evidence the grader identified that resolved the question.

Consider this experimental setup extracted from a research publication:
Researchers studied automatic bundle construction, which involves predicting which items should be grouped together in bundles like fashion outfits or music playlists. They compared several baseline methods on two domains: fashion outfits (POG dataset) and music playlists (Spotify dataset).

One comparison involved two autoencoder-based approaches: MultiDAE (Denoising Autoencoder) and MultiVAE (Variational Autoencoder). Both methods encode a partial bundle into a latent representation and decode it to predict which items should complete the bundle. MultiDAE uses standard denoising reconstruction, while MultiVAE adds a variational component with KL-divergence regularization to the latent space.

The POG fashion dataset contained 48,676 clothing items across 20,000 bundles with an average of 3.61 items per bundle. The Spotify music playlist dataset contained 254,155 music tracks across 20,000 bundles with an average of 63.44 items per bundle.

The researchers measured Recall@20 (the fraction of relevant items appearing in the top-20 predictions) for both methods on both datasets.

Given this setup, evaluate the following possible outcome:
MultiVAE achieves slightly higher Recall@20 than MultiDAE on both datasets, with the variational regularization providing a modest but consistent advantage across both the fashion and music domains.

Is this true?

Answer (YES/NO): NO